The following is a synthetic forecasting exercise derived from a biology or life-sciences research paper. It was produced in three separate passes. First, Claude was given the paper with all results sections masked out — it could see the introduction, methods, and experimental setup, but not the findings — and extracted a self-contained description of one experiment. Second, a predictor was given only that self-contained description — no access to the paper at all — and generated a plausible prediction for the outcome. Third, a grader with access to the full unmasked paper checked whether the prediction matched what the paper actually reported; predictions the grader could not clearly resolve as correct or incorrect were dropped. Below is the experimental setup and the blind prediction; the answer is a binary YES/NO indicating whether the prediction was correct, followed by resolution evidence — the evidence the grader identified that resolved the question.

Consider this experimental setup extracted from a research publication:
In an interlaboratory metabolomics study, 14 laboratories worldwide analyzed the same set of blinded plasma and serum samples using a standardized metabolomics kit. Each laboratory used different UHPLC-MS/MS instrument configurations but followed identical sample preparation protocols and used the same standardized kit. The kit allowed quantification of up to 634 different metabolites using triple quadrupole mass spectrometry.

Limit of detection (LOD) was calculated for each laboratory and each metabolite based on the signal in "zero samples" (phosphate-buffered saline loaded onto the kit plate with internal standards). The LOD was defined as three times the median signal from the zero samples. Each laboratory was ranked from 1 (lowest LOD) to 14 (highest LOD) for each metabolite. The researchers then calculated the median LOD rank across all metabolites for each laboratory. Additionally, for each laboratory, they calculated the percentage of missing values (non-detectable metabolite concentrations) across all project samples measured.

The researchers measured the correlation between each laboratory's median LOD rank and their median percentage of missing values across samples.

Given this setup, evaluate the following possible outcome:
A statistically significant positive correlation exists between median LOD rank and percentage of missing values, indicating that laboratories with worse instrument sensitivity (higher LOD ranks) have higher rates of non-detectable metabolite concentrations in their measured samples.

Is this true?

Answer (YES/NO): YES